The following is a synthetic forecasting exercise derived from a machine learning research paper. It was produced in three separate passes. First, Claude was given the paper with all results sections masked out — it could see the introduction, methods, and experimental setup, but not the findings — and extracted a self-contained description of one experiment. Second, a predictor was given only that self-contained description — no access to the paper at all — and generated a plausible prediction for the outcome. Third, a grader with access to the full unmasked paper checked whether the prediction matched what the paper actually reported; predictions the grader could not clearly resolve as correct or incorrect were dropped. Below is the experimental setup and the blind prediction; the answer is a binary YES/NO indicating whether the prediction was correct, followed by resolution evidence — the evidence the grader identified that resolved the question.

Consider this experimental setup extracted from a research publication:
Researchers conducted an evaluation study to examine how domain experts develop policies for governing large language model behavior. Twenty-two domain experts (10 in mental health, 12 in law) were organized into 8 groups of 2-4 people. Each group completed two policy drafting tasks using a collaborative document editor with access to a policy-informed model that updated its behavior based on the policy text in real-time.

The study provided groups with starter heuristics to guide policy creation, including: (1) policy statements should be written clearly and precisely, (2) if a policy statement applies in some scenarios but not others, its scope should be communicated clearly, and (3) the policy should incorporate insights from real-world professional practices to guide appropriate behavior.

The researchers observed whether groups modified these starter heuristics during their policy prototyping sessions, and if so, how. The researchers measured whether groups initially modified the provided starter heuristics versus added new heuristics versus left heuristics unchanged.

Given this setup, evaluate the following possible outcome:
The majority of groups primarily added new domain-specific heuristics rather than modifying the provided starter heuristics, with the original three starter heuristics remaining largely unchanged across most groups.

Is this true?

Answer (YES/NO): NO